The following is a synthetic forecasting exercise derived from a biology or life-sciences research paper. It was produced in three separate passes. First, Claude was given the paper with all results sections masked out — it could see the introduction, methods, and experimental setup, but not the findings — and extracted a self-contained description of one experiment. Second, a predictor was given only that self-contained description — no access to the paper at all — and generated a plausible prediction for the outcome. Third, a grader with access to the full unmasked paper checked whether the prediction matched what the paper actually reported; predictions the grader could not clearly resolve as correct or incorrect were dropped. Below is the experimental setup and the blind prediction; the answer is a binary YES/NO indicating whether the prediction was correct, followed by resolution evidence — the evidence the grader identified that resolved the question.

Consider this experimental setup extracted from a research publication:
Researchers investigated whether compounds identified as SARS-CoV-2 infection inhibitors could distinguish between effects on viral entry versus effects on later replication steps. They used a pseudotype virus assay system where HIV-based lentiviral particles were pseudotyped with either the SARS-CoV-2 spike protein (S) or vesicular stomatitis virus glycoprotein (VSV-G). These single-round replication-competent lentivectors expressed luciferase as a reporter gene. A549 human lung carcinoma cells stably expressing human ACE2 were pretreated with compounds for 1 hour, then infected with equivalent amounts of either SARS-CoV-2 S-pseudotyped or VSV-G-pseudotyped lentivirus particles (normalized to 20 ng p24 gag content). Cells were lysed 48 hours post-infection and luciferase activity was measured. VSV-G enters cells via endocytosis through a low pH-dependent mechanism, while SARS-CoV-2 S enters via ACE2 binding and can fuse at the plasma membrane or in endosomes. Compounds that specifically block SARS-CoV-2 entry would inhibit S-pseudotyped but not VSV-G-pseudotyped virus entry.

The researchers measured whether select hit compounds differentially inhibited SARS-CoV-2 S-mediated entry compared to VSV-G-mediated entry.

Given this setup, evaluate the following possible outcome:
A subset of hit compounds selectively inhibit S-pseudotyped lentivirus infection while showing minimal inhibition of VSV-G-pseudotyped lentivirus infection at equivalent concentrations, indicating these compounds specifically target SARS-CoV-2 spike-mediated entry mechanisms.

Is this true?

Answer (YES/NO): YES